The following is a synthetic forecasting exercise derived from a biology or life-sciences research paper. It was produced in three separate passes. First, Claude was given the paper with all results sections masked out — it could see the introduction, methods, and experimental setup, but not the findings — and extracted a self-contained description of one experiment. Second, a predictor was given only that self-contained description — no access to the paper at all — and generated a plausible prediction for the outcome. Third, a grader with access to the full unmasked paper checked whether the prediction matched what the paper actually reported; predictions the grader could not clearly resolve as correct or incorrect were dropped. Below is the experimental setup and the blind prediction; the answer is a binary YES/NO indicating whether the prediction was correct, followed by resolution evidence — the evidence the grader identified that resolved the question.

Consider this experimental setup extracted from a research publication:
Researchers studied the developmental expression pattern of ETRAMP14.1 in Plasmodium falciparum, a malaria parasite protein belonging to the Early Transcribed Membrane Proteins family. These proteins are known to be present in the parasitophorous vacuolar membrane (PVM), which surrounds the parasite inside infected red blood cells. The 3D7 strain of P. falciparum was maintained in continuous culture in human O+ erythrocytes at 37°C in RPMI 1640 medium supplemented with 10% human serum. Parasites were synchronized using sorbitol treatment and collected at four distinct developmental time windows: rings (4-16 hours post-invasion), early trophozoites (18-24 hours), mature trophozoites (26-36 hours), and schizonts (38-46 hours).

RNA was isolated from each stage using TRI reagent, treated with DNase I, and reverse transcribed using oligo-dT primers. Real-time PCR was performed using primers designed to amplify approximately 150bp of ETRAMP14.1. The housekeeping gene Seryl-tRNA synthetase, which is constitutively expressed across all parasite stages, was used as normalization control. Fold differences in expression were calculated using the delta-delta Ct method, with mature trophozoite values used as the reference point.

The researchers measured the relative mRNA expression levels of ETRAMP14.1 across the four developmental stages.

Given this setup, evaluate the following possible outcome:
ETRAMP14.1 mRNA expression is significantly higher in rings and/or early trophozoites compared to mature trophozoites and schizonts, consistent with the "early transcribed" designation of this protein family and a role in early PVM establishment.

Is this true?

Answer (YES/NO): YES